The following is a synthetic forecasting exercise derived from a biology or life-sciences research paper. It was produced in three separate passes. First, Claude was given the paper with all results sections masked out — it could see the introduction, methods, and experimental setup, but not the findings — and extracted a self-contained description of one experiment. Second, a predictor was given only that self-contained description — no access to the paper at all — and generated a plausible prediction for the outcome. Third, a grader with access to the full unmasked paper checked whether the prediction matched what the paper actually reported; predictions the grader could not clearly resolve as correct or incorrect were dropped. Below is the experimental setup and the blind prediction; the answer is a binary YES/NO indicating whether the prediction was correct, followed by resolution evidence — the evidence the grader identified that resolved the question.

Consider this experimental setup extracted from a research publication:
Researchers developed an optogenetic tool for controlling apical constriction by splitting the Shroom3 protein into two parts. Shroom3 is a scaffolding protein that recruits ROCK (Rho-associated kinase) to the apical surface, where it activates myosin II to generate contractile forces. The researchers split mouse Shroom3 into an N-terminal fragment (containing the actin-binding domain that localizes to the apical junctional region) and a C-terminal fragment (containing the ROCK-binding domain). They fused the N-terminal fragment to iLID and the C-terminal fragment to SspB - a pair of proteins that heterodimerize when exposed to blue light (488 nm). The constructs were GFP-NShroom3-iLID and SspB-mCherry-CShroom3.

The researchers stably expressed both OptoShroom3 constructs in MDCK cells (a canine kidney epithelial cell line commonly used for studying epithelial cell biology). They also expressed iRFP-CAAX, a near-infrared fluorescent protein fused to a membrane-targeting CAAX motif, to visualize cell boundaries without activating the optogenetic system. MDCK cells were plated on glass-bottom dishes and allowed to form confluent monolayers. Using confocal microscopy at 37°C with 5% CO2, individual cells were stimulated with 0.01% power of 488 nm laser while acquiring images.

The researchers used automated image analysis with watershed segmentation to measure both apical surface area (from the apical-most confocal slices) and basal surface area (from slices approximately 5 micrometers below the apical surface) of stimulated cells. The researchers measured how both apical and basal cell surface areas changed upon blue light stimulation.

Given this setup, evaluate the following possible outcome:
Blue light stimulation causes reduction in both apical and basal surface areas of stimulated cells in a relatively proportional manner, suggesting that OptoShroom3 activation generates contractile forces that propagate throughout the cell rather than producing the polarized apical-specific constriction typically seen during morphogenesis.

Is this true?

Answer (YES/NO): NO